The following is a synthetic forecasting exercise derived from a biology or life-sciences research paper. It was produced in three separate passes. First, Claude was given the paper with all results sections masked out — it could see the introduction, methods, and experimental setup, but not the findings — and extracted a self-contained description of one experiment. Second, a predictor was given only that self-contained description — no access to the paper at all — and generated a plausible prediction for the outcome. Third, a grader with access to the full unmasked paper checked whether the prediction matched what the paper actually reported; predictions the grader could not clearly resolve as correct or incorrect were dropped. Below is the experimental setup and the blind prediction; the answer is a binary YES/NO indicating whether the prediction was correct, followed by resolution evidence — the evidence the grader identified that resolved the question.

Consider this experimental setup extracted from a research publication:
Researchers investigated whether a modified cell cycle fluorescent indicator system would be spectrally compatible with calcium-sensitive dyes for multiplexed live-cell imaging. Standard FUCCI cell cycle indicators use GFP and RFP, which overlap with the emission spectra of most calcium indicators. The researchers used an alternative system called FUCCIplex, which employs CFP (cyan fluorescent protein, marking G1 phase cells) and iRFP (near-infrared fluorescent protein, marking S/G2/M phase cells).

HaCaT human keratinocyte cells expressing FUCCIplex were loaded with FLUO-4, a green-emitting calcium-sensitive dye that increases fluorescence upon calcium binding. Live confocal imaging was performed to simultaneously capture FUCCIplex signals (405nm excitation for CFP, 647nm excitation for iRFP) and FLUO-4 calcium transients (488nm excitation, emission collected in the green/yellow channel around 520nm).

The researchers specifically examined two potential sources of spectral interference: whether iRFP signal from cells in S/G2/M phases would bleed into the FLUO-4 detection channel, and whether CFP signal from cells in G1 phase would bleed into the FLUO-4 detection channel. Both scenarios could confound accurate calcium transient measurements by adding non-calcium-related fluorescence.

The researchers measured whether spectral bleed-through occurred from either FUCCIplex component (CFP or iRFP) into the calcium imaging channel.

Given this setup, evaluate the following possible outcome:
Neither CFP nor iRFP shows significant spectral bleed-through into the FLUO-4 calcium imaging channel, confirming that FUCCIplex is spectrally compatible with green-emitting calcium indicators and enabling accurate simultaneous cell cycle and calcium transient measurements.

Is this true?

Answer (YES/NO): NO